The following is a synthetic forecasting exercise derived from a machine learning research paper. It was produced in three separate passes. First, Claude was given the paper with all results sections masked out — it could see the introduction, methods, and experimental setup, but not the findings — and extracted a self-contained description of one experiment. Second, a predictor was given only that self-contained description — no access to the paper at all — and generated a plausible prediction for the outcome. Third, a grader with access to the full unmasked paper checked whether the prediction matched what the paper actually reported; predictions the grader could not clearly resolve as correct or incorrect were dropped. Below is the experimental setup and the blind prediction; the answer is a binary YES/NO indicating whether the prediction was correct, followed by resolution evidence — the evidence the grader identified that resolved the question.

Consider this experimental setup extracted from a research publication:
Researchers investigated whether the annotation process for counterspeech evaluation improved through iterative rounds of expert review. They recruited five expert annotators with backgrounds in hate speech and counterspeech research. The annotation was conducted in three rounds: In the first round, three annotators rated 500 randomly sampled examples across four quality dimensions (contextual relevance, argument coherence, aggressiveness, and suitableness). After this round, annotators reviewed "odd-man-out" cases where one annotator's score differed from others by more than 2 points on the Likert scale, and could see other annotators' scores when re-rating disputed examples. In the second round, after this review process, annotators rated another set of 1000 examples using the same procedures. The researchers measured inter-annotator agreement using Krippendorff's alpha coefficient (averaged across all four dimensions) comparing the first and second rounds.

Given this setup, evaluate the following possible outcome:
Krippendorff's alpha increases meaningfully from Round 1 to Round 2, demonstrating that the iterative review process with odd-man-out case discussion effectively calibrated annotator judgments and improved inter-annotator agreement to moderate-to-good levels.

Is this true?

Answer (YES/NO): YES